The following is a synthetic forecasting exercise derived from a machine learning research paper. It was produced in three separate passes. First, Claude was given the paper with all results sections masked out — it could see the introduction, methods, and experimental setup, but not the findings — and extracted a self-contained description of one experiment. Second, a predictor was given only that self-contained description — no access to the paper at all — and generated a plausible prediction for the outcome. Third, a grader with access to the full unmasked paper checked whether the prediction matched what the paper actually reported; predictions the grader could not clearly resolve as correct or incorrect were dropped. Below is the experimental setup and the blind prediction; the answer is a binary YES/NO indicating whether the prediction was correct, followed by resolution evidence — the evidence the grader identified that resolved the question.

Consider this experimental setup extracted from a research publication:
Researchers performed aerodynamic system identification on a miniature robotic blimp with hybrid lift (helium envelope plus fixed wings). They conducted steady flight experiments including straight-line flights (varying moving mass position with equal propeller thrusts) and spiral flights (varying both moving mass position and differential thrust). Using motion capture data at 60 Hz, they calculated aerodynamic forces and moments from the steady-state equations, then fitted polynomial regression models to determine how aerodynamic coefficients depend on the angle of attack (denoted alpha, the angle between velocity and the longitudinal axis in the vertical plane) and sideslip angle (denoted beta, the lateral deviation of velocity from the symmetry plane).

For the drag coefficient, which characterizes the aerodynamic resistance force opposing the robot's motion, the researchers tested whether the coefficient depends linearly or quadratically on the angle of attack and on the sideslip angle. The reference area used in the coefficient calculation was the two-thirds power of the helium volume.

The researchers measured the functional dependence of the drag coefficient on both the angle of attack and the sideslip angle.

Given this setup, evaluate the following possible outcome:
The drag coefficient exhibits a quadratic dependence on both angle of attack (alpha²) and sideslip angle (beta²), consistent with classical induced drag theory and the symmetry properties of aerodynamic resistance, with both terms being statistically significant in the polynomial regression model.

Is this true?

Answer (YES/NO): YES